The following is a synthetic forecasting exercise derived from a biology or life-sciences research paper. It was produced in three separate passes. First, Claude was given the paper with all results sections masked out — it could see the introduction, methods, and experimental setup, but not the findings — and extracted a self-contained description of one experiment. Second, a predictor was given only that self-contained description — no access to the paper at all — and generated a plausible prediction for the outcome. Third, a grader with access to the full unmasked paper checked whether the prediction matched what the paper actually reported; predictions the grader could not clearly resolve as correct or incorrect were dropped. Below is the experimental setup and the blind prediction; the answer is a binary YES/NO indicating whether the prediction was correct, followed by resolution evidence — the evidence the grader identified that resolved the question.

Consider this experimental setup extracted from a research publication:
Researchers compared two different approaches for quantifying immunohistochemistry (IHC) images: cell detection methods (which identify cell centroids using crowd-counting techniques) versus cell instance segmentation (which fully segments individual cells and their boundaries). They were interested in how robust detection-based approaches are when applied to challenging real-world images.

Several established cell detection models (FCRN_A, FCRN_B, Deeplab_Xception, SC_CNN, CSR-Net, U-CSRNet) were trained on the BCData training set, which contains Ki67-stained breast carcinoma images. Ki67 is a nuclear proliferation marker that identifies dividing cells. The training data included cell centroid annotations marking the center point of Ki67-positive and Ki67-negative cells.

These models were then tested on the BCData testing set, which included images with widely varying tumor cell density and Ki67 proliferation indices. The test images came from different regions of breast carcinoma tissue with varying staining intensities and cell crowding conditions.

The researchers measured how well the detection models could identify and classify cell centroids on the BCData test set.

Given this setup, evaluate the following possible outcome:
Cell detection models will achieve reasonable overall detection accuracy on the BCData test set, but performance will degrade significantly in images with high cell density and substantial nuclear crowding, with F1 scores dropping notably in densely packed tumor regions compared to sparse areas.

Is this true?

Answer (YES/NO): NO